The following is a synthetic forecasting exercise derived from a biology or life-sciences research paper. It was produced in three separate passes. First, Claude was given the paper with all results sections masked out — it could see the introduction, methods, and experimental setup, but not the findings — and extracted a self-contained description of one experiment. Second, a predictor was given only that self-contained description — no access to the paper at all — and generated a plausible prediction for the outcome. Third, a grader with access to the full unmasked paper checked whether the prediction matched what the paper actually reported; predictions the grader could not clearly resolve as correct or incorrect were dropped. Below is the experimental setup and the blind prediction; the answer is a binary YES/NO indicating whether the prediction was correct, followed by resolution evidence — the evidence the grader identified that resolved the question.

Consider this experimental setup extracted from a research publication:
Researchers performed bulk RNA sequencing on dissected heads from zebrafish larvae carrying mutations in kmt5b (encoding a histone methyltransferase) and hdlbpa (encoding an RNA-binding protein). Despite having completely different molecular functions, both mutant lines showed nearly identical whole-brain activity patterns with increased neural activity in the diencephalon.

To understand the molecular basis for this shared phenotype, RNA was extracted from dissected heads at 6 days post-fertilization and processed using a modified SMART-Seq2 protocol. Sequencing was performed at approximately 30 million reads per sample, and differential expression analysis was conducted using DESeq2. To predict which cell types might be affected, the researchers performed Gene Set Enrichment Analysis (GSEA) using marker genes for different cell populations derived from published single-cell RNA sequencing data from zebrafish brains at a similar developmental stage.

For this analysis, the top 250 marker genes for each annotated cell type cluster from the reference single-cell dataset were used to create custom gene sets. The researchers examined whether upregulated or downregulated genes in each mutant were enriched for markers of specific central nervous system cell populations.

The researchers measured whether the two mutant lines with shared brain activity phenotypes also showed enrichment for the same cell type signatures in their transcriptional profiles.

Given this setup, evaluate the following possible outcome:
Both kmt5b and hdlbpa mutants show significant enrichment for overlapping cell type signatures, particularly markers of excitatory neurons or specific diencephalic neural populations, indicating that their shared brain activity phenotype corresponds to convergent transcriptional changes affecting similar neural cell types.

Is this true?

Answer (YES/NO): NO